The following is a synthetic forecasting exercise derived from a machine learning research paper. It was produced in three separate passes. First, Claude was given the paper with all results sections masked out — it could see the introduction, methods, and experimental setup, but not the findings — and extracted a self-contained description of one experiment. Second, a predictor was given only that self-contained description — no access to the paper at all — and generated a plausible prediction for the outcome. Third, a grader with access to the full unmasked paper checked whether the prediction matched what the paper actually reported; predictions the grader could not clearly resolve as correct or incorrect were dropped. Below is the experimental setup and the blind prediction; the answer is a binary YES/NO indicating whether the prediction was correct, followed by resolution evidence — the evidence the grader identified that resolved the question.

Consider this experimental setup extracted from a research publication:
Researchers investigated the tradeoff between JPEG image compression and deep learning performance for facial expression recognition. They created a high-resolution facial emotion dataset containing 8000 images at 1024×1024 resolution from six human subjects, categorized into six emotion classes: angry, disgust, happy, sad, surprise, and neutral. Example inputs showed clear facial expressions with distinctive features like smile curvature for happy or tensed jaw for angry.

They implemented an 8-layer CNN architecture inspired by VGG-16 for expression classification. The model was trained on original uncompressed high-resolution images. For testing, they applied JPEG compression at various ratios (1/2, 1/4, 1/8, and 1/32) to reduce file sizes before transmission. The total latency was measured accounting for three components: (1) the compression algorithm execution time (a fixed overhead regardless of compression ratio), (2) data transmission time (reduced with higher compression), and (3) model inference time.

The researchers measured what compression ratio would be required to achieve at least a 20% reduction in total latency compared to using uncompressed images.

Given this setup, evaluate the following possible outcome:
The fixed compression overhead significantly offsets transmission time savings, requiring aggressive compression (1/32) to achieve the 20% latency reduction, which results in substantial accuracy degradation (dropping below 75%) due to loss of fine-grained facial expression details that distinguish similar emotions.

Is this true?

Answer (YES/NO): YES